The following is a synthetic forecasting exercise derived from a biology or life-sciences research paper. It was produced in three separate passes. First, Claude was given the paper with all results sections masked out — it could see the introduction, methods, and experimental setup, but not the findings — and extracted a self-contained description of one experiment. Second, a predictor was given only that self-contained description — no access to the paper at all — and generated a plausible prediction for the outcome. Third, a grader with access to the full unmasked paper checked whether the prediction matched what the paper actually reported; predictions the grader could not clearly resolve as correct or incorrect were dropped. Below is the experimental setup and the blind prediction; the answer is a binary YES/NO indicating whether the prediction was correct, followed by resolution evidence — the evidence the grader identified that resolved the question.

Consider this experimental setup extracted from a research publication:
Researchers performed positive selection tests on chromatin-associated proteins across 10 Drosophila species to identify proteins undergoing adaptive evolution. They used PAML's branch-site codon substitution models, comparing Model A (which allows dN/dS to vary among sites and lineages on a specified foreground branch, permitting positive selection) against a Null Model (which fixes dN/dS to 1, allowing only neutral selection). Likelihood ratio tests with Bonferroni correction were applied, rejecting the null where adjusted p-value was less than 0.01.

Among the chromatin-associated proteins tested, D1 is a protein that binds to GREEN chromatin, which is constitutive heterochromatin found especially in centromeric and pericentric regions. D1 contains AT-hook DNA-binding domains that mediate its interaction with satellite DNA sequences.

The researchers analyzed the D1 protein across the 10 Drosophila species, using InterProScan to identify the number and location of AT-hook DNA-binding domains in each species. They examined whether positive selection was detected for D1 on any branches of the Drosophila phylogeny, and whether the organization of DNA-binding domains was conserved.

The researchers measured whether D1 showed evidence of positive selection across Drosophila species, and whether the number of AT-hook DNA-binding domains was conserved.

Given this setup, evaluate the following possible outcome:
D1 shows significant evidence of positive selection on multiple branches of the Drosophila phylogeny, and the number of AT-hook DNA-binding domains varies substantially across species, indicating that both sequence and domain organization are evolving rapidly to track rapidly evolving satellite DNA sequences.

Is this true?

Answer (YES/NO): NO